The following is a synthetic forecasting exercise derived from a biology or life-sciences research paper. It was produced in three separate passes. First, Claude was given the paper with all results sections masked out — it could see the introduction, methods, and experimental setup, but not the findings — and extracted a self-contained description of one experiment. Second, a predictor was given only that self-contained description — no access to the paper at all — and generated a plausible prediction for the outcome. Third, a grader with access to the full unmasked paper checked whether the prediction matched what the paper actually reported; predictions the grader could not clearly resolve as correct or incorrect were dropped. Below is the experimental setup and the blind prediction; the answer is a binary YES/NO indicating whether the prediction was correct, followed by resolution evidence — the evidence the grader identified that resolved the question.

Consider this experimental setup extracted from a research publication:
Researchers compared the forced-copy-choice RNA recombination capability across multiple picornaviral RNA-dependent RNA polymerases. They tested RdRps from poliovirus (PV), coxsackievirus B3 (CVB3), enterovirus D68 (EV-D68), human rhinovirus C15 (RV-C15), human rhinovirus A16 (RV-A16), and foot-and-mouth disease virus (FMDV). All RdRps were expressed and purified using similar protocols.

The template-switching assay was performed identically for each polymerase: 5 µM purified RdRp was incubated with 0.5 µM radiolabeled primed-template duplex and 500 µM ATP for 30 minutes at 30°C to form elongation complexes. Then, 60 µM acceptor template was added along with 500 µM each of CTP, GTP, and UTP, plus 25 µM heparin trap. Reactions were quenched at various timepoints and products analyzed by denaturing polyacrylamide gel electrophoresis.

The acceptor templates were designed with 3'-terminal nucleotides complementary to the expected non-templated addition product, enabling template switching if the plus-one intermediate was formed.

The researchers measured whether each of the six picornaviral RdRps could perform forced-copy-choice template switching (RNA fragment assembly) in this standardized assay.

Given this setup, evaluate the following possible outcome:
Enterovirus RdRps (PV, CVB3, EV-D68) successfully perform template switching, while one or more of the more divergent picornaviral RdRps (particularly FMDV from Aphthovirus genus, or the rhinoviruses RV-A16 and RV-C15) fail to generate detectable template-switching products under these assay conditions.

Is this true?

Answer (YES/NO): NO